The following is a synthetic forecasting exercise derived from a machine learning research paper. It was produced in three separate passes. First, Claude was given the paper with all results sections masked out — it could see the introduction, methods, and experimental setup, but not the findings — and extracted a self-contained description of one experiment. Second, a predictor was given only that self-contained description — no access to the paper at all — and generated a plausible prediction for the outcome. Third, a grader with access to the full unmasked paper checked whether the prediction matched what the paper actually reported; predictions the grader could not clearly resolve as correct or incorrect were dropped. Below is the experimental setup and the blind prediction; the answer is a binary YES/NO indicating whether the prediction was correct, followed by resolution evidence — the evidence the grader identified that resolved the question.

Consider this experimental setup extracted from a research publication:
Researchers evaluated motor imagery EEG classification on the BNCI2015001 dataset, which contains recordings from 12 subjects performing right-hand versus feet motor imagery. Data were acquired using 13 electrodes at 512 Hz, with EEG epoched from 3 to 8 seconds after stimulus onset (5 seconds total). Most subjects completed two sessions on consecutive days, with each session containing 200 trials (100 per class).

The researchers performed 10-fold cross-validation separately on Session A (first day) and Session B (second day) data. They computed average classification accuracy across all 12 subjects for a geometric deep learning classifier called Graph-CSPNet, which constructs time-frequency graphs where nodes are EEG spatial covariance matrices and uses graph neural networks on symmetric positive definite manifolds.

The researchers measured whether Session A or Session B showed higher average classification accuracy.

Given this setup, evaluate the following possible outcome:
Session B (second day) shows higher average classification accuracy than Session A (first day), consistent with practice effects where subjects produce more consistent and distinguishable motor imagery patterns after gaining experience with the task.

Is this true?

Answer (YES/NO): YES